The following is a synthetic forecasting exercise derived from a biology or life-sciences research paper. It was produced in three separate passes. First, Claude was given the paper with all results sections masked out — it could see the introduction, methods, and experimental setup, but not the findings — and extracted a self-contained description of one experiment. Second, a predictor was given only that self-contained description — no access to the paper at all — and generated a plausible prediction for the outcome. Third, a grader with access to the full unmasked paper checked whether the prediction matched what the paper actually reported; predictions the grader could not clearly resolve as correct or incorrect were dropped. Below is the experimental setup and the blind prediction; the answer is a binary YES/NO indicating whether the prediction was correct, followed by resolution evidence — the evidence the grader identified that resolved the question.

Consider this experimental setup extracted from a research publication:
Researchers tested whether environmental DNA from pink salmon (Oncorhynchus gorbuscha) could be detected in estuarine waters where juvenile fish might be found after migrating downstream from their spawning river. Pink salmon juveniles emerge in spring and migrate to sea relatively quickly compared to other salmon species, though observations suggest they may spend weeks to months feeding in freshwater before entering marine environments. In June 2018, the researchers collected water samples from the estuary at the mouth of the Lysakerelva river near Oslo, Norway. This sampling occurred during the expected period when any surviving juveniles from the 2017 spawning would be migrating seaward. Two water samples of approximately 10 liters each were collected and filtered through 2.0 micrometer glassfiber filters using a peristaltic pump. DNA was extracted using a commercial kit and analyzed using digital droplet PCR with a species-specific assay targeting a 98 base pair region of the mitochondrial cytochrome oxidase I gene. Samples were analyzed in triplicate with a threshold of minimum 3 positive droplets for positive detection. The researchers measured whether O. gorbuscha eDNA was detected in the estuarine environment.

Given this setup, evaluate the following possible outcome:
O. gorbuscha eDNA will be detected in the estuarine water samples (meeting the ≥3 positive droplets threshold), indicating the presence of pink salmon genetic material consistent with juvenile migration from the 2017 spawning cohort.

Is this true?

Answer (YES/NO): NO